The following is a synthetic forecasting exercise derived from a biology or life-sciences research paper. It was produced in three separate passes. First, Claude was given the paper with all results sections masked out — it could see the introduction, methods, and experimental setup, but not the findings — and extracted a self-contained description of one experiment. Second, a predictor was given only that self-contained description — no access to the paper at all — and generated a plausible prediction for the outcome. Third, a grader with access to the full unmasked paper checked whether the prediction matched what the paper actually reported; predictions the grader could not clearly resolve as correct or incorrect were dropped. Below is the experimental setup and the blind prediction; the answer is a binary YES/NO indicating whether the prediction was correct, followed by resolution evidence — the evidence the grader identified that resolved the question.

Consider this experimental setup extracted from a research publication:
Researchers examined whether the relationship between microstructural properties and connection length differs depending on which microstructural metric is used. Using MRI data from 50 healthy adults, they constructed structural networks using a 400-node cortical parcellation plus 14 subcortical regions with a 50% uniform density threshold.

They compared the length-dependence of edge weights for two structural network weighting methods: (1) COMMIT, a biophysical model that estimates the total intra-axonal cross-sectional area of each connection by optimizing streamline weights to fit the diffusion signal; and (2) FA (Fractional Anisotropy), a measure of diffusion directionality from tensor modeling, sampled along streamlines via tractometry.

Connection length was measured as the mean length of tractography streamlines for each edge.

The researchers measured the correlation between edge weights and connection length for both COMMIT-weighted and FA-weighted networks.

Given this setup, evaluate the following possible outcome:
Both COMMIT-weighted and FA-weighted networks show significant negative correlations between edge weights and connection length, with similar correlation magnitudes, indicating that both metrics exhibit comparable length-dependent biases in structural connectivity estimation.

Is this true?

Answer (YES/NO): NO